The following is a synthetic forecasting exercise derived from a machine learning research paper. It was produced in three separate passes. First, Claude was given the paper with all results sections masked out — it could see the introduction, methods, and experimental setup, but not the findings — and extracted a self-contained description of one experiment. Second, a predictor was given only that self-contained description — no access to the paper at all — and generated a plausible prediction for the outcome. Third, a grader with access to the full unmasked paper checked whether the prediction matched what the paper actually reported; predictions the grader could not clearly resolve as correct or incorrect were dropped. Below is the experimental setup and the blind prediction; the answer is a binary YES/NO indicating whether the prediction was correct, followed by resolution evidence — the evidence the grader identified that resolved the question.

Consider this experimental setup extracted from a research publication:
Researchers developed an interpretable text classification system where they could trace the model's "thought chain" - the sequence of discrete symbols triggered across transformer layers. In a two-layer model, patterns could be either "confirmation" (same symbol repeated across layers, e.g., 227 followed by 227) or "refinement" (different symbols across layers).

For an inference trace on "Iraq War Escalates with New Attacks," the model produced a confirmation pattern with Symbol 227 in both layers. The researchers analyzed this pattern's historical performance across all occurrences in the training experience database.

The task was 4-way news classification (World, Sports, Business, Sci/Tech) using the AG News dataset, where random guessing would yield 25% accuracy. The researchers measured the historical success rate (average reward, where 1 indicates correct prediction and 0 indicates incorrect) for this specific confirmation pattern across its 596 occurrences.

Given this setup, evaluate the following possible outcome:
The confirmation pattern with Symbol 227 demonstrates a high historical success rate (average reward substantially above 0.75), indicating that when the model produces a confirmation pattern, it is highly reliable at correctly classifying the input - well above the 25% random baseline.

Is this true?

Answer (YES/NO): NO